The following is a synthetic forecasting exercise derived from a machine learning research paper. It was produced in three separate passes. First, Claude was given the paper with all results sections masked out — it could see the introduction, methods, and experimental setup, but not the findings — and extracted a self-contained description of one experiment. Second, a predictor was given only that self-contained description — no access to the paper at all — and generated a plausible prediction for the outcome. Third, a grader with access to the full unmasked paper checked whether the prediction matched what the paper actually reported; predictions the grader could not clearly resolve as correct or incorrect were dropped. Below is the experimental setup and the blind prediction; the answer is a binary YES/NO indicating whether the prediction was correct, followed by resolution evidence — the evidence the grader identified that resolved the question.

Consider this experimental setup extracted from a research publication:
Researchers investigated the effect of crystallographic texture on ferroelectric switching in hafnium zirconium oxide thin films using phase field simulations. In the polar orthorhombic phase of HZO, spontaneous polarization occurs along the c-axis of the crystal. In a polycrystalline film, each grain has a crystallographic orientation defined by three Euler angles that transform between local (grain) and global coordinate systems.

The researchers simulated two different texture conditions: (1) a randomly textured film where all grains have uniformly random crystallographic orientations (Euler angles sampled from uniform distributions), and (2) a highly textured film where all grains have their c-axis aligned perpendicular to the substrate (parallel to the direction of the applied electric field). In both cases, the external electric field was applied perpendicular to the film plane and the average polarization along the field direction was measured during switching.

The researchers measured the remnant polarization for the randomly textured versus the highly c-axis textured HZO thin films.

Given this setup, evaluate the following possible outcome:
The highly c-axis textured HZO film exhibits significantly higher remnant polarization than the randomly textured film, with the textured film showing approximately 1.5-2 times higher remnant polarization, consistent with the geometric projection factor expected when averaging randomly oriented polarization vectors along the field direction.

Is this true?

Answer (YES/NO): YES